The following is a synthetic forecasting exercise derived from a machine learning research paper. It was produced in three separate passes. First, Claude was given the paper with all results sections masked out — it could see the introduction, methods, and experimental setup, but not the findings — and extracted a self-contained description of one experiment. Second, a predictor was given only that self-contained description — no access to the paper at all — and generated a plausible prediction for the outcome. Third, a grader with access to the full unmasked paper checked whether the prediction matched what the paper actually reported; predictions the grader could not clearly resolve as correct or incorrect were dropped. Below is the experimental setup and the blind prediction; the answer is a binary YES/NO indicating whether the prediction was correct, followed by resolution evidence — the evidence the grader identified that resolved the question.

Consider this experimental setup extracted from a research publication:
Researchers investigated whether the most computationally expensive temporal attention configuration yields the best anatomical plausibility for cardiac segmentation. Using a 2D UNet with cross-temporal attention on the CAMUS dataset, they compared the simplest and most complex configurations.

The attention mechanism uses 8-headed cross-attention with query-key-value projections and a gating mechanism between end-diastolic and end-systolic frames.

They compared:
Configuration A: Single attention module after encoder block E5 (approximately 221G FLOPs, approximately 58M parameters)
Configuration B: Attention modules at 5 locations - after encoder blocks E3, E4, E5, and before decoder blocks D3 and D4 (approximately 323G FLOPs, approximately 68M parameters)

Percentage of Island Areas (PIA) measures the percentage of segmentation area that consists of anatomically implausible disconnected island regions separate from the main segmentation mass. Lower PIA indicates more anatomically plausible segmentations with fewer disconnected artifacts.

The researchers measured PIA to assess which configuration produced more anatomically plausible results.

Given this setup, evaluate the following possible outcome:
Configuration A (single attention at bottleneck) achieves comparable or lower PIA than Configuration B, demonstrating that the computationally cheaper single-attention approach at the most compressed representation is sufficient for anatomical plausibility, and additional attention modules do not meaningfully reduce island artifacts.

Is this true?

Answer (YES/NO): YES